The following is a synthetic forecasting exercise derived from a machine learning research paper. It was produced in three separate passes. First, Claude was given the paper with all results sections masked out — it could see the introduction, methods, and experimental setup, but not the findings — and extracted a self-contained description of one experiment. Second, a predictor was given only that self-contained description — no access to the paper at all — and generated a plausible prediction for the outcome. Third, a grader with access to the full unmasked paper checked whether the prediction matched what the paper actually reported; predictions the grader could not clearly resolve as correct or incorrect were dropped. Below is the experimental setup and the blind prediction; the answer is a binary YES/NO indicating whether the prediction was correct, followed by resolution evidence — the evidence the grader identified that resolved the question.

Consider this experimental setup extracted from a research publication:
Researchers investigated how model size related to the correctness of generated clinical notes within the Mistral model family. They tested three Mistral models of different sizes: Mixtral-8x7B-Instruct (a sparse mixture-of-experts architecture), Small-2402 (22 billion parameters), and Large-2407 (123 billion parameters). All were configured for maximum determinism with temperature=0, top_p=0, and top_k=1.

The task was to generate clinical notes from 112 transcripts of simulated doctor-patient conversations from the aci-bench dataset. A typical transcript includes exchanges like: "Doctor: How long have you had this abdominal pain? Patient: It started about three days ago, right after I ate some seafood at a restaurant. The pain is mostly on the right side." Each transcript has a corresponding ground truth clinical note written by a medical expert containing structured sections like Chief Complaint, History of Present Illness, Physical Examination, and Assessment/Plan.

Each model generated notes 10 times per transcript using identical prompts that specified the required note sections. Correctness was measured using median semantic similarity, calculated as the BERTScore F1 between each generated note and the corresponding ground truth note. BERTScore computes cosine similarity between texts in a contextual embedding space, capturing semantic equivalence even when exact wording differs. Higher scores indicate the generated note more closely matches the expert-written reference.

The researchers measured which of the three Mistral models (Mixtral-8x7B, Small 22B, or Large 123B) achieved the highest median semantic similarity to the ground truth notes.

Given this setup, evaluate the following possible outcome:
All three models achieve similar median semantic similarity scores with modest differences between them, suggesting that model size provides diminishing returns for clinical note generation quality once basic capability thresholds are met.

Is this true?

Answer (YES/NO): NO